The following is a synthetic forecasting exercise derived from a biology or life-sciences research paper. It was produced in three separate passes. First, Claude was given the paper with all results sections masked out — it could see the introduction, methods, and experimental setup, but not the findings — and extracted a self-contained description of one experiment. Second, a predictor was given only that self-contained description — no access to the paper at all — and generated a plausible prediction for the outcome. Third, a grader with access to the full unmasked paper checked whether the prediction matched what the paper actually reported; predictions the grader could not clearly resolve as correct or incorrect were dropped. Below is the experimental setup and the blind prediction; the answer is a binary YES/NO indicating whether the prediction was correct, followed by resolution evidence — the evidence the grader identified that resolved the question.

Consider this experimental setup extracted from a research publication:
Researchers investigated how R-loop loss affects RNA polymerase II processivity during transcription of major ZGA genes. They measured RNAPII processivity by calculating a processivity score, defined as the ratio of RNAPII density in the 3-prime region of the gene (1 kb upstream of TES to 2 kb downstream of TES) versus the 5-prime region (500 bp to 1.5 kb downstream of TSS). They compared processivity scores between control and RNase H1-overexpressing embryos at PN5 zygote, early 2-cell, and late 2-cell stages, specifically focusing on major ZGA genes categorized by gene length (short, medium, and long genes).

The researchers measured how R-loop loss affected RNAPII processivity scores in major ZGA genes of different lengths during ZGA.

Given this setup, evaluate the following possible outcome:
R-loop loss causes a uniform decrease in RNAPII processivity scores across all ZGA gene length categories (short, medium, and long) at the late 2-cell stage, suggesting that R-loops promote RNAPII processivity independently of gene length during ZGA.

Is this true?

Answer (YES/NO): NO